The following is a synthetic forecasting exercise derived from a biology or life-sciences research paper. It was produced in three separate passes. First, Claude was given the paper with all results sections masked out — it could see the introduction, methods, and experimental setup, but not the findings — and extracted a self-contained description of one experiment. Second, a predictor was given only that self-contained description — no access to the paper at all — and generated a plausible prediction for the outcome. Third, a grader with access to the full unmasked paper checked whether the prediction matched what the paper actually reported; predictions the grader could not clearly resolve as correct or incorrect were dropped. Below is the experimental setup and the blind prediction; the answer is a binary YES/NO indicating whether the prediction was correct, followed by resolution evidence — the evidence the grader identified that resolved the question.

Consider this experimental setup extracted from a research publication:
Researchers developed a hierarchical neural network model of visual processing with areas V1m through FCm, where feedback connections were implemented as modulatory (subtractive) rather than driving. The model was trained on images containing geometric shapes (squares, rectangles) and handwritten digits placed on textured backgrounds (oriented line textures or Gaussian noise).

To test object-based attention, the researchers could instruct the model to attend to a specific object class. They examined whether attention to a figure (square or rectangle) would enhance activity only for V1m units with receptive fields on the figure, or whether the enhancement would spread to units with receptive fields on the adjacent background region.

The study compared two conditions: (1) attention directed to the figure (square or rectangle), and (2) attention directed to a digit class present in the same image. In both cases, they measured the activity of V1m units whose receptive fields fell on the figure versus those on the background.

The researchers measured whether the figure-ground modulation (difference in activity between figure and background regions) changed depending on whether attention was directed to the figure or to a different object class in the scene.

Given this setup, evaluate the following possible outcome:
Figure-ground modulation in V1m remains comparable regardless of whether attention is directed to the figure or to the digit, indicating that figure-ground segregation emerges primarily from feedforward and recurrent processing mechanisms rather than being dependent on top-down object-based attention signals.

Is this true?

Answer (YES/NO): NO